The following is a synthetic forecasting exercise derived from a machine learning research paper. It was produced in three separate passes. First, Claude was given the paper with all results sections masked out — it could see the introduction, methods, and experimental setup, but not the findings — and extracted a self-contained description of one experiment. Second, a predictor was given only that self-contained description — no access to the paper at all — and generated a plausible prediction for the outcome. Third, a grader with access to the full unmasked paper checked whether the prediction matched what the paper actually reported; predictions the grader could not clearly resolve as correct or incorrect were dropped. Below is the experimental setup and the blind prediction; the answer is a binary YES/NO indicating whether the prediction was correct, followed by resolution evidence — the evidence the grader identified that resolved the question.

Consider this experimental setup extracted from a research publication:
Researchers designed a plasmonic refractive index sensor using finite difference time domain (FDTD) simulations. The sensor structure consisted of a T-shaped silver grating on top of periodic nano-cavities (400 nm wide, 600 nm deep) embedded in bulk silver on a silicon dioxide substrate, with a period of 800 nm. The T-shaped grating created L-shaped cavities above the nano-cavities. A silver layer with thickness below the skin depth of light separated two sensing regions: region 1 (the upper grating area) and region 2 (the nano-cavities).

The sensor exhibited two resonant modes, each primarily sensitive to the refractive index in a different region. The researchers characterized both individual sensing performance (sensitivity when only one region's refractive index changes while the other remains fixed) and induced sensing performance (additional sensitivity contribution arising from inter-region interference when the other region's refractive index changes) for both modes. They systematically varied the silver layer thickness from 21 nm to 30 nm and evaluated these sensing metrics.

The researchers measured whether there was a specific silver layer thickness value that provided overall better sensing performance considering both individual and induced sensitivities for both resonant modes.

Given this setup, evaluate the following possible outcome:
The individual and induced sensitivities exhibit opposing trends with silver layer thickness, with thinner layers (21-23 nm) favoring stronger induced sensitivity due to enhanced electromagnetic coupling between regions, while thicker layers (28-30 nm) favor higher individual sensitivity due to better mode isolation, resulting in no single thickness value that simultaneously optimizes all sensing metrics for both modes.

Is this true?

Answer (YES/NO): NO